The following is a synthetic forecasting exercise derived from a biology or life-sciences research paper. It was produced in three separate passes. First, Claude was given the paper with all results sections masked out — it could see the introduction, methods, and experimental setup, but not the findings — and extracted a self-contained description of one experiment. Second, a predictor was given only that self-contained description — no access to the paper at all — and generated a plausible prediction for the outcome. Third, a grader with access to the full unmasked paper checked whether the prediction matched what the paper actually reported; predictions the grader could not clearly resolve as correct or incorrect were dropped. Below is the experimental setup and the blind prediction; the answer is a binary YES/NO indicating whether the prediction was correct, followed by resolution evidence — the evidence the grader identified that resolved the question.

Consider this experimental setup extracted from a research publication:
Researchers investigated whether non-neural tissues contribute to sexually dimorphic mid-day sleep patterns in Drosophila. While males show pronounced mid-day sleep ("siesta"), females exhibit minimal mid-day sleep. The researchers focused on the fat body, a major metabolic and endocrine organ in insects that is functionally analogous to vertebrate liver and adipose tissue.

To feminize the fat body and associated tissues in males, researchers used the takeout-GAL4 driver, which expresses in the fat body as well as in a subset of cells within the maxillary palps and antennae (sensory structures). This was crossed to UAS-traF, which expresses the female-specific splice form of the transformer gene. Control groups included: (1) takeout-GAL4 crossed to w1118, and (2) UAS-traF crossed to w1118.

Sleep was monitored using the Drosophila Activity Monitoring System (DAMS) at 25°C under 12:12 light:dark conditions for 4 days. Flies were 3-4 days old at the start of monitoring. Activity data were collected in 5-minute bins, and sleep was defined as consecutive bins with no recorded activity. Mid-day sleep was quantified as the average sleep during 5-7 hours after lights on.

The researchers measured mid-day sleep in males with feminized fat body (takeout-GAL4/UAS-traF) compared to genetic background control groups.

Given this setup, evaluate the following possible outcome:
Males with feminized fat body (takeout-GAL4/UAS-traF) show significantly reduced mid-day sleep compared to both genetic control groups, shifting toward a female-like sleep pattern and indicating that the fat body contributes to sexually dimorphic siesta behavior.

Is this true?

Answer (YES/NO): NO